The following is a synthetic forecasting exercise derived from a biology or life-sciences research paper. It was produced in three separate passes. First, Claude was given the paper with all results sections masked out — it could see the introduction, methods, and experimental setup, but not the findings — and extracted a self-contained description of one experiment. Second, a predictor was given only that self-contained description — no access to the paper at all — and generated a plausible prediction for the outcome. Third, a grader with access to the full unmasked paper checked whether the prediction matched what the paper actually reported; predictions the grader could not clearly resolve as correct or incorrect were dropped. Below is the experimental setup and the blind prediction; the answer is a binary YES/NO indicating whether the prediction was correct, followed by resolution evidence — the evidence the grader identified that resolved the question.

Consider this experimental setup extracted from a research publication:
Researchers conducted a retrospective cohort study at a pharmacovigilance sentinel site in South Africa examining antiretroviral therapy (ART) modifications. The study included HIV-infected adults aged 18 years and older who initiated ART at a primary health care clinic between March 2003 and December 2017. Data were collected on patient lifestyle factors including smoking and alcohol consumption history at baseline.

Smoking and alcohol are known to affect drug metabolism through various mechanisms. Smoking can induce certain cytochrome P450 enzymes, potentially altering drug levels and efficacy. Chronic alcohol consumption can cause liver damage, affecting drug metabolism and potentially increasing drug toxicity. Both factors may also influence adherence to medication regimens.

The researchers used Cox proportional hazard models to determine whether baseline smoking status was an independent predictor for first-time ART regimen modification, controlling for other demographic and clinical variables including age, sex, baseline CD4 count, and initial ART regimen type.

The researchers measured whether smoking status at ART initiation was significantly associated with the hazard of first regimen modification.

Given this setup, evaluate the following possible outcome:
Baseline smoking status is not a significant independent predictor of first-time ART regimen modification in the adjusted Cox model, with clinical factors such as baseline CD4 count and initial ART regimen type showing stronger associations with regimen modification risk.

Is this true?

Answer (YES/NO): YES